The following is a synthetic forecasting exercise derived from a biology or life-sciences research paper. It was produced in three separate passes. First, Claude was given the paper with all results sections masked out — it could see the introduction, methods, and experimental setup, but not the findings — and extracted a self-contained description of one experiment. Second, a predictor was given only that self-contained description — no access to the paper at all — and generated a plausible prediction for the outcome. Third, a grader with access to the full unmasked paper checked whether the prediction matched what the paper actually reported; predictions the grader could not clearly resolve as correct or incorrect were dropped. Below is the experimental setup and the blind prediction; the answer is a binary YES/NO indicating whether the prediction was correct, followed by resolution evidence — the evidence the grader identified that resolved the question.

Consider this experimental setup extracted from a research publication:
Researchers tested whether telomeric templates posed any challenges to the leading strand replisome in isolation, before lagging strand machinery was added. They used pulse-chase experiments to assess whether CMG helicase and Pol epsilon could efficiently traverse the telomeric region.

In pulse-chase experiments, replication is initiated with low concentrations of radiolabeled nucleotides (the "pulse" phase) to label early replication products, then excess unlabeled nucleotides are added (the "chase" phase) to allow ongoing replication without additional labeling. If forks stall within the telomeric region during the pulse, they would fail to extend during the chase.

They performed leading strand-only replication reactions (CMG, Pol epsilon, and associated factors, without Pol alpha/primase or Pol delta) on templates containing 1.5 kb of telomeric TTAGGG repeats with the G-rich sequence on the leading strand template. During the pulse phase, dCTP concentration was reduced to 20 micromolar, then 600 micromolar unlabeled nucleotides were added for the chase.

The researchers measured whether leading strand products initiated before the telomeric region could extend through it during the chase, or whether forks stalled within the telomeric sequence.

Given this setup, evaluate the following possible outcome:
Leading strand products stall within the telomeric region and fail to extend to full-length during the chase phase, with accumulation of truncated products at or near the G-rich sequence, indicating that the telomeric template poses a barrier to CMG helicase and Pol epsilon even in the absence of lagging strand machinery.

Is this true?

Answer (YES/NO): NO